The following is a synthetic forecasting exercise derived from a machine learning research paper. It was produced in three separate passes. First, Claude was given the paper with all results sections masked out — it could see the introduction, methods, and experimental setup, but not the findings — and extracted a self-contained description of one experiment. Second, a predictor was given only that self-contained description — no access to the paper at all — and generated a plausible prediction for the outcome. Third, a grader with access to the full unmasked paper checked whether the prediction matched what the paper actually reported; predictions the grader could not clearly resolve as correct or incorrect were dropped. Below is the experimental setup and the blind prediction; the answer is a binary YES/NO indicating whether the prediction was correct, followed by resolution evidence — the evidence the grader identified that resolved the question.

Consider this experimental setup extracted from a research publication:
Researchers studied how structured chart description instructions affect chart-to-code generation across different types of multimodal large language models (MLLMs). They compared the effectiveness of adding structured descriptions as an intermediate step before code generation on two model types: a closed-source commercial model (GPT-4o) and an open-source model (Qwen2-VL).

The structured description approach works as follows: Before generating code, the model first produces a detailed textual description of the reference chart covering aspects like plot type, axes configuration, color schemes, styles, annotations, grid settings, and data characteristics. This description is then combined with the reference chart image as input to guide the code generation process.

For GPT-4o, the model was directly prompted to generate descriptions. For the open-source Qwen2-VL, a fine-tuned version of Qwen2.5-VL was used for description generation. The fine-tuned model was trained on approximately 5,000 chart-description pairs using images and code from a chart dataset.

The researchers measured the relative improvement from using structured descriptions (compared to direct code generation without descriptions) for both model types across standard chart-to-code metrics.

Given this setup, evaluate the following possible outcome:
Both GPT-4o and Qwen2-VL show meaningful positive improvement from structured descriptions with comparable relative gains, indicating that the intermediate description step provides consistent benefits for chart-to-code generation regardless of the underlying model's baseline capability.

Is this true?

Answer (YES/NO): NO